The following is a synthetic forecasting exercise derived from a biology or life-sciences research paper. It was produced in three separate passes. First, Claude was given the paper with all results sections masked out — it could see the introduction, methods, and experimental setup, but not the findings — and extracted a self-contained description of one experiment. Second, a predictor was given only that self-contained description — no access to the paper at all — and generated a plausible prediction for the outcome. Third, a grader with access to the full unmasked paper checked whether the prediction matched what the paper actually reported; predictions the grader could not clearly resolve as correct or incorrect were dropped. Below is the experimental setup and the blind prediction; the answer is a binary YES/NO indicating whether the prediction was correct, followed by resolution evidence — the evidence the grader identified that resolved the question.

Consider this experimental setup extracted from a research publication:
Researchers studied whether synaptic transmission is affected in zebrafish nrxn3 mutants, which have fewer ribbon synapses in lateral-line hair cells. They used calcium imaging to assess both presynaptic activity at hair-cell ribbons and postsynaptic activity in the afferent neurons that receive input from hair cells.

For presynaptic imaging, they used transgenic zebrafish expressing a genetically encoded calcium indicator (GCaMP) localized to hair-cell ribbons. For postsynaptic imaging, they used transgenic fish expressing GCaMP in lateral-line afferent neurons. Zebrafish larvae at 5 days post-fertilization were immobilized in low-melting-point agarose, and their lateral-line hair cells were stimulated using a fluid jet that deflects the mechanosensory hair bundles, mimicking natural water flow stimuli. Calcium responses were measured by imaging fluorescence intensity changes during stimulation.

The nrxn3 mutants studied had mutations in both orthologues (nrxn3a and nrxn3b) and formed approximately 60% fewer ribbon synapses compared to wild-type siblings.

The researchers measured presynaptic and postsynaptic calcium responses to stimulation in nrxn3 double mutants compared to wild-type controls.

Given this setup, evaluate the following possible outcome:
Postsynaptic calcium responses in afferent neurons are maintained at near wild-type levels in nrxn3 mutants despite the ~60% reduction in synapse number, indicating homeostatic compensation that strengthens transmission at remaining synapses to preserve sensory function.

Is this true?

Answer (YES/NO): NO